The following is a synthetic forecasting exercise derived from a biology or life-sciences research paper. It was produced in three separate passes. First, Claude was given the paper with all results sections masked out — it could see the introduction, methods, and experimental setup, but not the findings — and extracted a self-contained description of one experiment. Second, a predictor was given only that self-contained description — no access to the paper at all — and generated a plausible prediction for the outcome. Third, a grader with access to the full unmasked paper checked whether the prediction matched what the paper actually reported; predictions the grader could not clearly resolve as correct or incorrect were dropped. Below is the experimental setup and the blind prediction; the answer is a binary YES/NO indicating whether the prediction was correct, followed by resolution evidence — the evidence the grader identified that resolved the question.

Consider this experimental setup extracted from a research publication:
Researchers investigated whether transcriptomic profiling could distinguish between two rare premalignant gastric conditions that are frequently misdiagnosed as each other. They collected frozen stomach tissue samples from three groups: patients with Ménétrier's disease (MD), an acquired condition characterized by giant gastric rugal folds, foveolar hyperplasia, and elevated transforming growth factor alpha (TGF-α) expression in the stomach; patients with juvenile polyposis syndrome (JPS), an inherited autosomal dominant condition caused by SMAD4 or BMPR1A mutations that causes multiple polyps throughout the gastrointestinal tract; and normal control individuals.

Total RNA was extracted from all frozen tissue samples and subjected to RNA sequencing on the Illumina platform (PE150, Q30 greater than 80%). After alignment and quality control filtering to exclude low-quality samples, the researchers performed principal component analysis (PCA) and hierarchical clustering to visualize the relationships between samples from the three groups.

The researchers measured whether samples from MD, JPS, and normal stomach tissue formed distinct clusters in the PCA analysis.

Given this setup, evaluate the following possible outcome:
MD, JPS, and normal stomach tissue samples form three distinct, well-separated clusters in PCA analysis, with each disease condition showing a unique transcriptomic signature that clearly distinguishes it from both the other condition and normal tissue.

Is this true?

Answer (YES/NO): NO